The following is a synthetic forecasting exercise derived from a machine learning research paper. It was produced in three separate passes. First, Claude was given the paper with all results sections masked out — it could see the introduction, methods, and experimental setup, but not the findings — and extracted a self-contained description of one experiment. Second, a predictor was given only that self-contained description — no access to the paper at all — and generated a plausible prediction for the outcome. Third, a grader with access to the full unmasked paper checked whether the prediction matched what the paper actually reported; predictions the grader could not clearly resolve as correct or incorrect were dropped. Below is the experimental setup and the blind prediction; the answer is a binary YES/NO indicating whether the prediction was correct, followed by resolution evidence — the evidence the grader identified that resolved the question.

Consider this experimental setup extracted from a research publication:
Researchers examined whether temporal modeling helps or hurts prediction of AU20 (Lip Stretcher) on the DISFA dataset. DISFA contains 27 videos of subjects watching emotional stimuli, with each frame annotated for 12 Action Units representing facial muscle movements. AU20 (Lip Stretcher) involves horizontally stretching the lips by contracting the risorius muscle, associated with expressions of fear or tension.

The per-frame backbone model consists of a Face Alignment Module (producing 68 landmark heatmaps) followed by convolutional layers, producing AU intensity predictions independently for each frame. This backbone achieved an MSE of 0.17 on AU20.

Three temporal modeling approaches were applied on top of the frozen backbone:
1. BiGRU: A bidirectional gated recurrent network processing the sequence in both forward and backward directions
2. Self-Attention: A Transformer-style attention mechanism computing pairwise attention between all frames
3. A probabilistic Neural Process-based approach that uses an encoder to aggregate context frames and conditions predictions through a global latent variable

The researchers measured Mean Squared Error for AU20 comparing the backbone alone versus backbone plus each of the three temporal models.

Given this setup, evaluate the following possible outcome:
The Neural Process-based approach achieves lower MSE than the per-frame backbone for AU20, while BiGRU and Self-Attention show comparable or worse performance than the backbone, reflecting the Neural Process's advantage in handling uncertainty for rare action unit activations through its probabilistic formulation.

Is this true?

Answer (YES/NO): NO